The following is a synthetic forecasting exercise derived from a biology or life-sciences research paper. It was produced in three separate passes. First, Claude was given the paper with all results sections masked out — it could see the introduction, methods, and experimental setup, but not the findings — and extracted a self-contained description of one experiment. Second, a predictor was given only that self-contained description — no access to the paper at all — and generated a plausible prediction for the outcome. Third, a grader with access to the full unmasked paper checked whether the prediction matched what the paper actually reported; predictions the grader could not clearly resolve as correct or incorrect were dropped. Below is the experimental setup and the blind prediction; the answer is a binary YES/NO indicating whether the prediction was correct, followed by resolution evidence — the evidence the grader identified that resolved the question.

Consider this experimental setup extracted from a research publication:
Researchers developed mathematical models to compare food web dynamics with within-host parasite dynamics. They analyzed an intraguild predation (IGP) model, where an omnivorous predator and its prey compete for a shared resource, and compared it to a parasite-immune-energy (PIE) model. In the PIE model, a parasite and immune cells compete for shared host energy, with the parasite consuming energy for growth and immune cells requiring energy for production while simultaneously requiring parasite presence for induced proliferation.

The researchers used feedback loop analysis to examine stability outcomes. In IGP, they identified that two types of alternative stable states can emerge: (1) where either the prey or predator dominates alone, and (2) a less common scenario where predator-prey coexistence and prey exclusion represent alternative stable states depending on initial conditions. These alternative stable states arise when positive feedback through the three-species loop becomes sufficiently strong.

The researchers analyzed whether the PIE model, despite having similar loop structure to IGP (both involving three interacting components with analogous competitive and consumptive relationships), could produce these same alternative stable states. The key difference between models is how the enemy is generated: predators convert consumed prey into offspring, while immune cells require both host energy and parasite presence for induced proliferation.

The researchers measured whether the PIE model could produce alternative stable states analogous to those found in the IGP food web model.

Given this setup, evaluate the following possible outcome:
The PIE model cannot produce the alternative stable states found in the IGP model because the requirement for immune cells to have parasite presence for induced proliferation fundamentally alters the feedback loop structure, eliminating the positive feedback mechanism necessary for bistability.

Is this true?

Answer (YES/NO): NO